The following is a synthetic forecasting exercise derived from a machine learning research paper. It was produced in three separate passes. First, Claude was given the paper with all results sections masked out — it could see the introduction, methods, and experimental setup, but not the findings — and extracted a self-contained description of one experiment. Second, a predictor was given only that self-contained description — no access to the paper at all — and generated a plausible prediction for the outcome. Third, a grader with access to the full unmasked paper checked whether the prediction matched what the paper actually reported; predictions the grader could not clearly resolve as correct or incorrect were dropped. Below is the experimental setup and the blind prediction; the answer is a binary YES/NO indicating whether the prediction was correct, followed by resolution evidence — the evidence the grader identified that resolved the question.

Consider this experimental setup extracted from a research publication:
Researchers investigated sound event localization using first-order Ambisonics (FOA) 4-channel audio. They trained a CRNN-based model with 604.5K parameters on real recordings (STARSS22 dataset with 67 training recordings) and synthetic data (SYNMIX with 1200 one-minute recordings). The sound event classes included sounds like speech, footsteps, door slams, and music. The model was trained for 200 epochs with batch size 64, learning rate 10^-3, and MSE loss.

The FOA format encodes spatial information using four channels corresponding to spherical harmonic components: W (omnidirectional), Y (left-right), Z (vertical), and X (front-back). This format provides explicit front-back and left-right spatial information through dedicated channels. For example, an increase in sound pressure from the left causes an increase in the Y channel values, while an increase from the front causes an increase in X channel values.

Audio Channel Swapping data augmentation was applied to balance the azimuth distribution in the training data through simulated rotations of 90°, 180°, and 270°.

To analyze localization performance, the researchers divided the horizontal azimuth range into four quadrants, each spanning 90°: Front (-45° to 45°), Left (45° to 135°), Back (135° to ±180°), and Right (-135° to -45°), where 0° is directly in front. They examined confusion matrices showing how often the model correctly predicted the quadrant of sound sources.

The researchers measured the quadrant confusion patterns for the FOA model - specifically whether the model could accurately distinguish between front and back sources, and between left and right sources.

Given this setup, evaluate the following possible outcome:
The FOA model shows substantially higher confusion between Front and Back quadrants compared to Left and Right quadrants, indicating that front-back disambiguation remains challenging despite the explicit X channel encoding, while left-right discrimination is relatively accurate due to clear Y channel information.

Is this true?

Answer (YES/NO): NO